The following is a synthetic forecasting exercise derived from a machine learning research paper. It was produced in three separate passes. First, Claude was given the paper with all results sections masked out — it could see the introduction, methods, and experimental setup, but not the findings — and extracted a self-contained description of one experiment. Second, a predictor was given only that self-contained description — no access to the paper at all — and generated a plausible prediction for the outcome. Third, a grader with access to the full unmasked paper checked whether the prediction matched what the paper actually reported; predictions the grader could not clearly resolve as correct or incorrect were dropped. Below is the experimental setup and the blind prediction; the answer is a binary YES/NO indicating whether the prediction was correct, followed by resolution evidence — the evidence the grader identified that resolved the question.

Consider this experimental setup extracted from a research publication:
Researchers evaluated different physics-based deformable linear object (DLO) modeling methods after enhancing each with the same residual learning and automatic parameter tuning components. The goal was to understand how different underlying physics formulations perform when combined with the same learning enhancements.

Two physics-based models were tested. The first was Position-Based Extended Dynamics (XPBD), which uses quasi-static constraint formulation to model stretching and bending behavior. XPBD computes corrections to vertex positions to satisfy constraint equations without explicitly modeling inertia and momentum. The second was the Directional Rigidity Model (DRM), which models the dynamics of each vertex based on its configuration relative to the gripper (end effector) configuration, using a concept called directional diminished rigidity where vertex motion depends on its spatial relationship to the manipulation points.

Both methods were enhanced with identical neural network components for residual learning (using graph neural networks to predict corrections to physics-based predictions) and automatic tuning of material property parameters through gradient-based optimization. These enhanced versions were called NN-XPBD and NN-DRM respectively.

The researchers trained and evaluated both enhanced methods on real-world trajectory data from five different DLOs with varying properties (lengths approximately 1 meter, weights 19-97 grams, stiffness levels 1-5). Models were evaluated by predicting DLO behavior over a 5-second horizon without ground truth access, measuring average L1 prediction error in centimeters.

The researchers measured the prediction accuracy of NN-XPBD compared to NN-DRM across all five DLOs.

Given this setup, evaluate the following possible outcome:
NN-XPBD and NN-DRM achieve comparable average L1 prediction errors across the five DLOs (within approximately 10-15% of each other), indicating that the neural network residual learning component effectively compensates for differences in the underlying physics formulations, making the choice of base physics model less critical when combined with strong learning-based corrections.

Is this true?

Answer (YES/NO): NO